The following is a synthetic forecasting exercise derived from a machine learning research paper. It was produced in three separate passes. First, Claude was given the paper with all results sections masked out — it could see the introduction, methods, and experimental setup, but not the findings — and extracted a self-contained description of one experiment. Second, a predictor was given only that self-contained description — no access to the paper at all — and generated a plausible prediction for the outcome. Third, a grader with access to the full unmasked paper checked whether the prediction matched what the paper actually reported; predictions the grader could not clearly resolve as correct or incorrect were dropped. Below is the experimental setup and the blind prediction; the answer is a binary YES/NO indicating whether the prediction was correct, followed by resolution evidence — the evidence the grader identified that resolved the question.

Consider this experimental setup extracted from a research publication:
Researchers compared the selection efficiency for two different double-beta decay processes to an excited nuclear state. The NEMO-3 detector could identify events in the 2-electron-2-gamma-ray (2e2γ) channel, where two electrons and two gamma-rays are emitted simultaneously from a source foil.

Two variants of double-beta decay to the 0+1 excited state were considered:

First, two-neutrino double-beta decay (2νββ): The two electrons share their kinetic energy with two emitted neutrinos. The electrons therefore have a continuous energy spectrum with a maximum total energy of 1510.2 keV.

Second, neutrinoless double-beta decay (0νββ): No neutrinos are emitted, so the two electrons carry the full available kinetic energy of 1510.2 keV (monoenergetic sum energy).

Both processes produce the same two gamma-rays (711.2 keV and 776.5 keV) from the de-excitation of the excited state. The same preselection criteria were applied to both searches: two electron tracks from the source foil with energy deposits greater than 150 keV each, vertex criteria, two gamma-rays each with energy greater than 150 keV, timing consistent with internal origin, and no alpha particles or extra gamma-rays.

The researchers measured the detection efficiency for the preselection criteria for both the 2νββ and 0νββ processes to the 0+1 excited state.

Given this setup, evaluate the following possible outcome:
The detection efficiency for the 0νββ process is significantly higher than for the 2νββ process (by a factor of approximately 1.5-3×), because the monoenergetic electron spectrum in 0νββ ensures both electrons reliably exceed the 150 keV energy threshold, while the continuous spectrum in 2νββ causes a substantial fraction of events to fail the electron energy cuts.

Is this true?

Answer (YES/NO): NO